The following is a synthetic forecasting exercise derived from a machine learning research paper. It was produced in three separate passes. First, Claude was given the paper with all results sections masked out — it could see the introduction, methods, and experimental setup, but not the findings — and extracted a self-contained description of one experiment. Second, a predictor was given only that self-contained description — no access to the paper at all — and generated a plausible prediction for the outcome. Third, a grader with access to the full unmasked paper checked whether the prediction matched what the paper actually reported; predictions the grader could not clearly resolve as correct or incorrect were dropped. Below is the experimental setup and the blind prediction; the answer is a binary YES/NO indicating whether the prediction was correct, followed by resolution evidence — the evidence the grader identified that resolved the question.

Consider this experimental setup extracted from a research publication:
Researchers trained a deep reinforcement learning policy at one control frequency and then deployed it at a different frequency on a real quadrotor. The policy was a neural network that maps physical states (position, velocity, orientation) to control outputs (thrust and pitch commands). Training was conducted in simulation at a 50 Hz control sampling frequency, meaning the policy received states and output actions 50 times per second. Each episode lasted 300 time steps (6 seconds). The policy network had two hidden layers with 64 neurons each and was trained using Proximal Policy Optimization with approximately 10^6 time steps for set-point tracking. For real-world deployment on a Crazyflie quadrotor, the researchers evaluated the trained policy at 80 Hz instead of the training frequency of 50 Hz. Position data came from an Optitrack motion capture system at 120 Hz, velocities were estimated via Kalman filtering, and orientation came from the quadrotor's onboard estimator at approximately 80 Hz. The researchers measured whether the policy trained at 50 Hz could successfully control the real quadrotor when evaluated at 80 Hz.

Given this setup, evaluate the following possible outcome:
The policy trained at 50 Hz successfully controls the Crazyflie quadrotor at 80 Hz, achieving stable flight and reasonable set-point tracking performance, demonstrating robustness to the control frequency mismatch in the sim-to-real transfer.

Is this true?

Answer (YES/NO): YES